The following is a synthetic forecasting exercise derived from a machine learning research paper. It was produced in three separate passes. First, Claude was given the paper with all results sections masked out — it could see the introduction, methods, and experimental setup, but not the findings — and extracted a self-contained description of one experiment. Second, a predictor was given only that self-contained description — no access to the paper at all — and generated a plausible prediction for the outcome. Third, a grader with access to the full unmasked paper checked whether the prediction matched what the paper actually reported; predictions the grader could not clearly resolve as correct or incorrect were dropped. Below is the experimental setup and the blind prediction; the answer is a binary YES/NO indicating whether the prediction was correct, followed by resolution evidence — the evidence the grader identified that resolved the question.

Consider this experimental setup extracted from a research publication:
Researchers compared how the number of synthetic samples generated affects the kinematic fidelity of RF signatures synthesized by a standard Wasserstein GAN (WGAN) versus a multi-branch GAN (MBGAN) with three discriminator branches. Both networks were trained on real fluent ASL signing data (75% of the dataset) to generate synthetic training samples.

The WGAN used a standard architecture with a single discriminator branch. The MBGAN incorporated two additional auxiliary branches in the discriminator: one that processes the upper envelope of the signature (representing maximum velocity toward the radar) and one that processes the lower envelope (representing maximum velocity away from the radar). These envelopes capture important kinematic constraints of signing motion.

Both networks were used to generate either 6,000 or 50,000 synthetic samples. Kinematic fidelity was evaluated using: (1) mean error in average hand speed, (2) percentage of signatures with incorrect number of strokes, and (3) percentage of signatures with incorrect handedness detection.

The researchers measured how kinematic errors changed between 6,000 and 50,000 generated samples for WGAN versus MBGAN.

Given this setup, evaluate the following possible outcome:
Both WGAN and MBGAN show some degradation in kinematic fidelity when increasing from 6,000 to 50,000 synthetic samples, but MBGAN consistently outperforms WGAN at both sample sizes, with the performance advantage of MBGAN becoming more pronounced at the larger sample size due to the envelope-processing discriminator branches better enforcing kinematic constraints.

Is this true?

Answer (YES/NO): NO